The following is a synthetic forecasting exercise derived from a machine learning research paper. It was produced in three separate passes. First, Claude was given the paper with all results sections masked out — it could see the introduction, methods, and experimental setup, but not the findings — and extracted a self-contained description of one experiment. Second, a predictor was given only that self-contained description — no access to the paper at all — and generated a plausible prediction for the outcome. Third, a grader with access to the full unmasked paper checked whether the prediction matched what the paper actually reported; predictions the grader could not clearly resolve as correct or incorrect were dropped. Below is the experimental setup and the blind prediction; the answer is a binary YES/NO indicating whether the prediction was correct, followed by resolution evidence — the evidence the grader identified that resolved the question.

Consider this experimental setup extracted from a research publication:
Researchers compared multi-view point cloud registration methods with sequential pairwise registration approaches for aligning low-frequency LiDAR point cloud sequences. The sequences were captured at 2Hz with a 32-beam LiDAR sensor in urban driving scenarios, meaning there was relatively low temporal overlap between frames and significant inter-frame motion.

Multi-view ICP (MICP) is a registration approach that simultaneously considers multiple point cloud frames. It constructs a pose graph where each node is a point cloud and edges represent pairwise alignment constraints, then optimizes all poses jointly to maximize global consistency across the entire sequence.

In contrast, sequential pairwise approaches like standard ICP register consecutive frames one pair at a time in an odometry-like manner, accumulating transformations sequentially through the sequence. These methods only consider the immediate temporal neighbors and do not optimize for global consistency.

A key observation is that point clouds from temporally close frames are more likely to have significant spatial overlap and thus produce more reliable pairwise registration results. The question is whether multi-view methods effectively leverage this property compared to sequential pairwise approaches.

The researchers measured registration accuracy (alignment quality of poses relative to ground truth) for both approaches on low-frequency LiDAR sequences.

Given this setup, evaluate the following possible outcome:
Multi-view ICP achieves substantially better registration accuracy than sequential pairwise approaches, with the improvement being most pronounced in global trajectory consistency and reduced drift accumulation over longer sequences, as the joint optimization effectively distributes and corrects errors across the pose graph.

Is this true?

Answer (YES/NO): NO